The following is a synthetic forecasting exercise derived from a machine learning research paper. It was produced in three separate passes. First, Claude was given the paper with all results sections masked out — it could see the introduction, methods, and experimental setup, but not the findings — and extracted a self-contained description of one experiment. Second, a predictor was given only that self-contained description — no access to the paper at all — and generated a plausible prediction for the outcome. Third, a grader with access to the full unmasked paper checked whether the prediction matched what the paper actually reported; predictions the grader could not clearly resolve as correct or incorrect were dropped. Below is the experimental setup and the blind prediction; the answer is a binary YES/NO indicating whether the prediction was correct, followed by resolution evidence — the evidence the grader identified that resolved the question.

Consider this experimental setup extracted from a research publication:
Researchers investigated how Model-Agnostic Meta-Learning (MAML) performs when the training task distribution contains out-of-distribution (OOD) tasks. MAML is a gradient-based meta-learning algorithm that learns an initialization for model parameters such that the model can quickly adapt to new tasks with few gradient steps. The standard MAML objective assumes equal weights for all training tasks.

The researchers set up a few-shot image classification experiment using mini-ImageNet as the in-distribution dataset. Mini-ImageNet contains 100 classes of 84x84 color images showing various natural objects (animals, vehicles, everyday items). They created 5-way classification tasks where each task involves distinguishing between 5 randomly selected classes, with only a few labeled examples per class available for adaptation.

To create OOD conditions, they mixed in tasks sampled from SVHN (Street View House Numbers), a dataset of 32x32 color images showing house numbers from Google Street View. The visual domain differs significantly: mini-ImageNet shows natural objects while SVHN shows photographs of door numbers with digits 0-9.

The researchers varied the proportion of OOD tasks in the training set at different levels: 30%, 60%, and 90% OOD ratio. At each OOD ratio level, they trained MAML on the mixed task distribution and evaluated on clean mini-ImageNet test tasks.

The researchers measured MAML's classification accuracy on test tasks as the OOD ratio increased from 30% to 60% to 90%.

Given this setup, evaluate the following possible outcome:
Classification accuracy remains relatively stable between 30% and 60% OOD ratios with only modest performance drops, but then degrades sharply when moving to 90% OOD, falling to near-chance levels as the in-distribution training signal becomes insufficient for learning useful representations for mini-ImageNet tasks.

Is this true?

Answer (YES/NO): NO